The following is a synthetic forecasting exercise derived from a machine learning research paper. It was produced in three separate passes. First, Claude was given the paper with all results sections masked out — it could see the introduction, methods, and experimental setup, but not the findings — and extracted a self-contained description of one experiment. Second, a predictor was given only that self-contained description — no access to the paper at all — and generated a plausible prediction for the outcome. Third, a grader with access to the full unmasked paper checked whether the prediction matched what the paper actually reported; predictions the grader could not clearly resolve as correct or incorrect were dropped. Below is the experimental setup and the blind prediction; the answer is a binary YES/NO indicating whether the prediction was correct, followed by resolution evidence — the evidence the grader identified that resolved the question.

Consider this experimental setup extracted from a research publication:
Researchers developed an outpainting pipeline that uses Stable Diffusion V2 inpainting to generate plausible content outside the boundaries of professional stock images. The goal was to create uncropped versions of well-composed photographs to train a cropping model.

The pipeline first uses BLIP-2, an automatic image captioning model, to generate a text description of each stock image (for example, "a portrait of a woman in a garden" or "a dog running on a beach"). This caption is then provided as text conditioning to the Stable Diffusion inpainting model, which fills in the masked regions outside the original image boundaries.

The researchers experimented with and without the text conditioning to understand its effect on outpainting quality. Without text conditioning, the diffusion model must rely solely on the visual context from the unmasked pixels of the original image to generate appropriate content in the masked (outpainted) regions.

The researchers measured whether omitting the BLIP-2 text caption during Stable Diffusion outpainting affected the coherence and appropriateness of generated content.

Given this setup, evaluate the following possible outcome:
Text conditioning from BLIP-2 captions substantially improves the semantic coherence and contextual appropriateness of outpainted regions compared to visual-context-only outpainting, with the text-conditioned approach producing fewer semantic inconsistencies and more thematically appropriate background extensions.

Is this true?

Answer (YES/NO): YES